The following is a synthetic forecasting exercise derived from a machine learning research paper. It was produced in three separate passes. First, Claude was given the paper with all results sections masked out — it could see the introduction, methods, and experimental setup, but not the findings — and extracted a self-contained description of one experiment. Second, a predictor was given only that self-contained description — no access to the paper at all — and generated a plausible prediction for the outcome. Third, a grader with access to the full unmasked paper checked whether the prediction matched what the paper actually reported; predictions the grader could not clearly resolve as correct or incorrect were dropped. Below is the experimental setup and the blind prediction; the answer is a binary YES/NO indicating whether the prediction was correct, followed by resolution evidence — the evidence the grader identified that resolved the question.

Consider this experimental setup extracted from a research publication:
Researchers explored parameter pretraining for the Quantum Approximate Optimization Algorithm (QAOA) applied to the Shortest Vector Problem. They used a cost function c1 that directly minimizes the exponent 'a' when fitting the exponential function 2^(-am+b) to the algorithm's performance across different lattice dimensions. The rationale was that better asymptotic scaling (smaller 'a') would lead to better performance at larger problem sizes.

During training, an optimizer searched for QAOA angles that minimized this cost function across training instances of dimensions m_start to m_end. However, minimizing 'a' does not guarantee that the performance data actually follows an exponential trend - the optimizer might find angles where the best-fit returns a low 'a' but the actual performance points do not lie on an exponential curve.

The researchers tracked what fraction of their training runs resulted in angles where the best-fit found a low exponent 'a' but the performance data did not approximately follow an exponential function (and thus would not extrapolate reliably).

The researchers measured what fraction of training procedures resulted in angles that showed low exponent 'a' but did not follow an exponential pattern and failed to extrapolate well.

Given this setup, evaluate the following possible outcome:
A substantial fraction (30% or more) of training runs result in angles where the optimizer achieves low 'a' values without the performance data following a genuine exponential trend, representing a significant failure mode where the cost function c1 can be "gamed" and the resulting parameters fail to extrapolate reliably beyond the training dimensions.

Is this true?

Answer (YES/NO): YES